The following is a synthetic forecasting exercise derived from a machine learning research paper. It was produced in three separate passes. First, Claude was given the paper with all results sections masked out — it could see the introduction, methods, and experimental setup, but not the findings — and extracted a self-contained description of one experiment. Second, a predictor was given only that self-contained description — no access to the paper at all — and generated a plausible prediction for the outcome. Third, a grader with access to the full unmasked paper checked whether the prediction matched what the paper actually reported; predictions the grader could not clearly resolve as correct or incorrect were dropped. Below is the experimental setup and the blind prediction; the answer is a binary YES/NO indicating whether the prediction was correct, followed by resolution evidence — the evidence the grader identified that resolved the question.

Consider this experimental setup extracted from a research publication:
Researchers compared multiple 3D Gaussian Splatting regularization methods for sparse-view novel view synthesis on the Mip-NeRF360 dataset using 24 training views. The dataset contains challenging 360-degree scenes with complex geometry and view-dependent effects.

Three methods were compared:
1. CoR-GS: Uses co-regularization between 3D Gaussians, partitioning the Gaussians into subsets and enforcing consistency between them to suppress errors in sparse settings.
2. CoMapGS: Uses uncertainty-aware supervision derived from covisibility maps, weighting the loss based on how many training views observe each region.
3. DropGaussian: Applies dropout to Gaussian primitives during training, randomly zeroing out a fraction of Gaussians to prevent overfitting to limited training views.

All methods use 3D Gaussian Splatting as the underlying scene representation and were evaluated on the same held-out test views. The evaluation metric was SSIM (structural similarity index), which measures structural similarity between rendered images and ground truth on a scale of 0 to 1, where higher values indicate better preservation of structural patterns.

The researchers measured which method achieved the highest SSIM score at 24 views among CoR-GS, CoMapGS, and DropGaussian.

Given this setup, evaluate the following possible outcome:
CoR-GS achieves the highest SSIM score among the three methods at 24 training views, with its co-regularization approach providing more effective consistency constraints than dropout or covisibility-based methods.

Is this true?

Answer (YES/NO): NO